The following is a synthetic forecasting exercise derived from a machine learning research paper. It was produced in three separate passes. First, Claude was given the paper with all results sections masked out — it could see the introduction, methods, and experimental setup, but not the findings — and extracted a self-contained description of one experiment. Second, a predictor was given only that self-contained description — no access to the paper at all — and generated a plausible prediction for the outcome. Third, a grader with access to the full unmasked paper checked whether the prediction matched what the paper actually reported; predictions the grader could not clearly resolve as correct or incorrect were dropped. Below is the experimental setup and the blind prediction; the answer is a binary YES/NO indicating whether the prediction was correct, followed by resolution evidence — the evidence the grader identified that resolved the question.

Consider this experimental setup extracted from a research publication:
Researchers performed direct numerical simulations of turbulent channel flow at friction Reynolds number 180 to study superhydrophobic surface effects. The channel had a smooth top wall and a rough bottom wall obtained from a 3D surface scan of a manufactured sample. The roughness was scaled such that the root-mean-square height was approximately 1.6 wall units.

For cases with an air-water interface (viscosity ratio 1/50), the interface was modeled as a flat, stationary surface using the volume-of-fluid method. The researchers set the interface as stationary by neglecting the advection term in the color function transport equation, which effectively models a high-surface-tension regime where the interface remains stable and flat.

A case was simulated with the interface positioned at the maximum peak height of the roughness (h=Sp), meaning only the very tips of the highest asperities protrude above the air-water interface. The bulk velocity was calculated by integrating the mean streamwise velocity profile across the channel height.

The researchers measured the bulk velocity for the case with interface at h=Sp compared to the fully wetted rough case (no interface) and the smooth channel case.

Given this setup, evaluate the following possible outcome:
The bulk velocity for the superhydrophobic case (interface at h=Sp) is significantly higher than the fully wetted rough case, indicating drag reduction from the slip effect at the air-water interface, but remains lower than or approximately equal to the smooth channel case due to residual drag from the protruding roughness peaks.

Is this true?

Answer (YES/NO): NO